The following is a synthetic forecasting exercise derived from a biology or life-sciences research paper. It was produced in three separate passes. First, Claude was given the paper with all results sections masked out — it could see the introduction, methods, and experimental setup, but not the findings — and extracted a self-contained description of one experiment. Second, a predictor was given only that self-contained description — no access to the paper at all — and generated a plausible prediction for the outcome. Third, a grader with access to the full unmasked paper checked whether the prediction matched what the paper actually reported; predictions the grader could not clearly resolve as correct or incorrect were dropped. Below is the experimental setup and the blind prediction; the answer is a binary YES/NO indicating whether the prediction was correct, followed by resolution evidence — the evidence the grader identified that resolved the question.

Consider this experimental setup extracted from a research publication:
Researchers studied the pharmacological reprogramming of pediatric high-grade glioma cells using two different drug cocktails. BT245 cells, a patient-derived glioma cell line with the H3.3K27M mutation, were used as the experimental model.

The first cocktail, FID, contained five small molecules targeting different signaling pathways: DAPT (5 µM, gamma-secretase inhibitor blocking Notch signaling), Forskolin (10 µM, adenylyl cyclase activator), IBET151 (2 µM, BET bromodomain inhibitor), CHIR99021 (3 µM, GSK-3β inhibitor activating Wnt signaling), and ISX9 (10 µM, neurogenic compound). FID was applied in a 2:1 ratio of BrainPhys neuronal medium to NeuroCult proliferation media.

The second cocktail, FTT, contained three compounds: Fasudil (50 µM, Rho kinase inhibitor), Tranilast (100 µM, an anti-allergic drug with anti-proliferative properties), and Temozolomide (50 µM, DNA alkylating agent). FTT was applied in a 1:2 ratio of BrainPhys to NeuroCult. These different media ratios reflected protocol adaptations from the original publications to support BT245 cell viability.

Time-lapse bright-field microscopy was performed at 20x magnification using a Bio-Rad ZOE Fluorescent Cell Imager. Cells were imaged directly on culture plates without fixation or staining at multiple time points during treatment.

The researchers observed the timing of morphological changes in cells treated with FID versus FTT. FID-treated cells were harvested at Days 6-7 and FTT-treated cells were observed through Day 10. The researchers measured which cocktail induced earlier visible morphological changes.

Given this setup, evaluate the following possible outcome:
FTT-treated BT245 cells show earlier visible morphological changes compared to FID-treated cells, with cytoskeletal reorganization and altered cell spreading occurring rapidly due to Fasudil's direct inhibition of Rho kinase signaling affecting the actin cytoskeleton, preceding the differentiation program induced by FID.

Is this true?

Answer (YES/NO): NO